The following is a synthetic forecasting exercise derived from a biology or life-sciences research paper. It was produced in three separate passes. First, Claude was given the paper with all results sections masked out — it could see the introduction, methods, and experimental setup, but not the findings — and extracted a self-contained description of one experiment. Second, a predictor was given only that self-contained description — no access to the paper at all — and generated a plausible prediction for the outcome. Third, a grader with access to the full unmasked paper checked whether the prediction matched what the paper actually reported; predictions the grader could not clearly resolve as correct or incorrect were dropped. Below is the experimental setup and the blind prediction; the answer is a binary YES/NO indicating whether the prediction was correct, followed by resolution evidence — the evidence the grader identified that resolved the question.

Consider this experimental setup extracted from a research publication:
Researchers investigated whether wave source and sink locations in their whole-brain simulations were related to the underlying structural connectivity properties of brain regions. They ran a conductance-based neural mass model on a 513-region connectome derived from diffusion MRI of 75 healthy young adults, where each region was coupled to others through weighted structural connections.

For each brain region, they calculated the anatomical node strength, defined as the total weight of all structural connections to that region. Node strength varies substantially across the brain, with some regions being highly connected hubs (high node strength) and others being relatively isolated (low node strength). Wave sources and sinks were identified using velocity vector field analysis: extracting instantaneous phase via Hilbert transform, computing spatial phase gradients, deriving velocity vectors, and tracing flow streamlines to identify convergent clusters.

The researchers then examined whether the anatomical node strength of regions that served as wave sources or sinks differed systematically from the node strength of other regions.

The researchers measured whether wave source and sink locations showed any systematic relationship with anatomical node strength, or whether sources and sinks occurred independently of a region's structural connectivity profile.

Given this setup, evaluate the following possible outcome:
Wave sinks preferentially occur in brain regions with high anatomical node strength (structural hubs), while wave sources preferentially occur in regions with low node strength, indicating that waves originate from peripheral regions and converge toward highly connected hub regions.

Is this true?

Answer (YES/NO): NO